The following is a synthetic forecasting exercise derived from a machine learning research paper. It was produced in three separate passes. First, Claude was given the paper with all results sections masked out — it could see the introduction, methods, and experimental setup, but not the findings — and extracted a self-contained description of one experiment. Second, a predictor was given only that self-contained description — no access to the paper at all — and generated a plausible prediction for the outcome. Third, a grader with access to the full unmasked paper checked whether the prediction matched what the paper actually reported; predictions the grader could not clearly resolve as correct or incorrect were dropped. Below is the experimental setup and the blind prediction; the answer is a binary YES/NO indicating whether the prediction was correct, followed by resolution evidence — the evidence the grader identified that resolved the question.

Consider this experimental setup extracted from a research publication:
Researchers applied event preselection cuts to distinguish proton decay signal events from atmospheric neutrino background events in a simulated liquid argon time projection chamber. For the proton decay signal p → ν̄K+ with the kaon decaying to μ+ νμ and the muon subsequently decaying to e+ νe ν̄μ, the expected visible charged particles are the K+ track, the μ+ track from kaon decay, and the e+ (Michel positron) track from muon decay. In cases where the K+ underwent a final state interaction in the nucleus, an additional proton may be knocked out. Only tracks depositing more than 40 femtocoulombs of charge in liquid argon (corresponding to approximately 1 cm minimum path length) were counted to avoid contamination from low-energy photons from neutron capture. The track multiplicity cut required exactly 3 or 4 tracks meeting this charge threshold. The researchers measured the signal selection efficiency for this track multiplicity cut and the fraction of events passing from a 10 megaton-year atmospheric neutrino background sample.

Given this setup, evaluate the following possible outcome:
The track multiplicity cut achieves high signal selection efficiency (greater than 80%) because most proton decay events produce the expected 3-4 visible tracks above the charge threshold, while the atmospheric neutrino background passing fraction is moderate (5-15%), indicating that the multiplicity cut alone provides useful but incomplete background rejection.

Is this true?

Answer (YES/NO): NO